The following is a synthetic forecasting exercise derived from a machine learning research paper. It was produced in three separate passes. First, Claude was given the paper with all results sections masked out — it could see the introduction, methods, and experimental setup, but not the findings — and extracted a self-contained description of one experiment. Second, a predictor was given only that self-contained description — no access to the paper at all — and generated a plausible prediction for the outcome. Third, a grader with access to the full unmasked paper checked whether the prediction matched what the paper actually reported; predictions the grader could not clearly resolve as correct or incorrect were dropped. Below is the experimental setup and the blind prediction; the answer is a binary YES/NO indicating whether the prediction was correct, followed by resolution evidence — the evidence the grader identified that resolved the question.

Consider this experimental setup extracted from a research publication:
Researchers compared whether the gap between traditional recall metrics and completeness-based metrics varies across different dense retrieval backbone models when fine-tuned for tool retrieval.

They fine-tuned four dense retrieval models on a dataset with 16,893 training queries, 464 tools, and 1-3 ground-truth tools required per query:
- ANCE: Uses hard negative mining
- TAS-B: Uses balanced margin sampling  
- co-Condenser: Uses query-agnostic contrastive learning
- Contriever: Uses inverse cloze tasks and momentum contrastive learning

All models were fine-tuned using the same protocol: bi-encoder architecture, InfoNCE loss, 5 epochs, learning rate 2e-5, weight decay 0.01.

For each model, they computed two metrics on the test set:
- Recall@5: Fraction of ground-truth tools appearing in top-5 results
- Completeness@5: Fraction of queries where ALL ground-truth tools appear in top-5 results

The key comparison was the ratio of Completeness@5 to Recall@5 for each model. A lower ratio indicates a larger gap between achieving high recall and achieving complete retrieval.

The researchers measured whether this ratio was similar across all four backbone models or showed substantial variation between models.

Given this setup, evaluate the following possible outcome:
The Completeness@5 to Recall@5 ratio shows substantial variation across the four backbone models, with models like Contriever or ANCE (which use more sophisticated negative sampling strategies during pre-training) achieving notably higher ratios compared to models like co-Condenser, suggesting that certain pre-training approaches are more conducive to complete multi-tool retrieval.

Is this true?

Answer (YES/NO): NO